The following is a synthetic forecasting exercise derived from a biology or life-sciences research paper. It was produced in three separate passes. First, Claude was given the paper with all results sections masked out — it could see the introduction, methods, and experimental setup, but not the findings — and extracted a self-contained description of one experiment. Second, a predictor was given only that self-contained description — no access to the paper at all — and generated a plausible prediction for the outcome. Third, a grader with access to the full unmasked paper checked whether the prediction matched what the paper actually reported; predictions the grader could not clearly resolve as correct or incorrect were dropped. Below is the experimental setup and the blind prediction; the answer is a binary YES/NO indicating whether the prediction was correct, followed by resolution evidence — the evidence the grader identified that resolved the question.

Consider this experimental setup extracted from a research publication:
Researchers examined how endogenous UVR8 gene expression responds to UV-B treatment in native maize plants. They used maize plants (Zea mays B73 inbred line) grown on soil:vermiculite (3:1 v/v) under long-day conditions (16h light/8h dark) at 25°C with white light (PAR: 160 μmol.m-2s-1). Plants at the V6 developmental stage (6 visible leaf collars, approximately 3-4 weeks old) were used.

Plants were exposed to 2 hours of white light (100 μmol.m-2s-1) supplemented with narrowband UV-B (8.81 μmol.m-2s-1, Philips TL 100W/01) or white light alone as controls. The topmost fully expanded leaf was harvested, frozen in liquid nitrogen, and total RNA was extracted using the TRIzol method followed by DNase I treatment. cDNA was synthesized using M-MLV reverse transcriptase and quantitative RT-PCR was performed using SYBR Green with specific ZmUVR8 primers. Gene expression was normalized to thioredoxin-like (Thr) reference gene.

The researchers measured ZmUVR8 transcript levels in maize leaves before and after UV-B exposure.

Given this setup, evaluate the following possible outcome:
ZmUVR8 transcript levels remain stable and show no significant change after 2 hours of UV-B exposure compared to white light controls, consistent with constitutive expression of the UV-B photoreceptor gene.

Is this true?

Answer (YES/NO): NO